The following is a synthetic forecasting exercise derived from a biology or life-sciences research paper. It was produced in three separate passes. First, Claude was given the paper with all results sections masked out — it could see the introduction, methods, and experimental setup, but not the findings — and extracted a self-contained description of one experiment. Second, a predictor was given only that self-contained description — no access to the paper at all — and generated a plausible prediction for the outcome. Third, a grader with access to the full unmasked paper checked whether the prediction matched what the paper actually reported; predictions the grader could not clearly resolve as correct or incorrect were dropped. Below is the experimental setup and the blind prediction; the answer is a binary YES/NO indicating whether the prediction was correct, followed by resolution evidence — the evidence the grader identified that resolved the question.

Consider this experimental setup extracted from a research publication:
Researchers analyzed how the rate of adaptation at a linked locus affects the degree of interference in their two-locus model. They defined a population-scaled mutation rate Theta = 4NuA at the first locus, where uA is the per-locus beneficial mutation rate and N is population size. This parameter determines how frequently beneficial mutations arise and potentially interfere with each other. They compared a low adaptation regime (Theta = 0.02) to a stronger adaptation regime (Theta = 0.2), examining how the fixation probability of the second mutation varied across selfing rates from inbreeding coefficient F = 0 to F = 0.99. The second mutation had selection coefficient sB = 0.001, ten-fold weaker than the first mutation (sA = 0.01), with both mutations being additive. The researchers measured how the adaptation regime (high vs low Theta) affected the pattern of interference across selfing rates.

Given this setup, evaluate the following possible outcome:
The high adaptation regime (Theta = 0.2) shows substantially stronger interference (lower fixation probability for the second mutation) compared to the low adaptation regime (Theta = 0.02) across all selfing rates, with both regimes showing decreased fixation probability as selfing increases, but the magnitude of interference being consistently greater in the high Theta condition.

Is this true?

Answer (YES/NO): YES